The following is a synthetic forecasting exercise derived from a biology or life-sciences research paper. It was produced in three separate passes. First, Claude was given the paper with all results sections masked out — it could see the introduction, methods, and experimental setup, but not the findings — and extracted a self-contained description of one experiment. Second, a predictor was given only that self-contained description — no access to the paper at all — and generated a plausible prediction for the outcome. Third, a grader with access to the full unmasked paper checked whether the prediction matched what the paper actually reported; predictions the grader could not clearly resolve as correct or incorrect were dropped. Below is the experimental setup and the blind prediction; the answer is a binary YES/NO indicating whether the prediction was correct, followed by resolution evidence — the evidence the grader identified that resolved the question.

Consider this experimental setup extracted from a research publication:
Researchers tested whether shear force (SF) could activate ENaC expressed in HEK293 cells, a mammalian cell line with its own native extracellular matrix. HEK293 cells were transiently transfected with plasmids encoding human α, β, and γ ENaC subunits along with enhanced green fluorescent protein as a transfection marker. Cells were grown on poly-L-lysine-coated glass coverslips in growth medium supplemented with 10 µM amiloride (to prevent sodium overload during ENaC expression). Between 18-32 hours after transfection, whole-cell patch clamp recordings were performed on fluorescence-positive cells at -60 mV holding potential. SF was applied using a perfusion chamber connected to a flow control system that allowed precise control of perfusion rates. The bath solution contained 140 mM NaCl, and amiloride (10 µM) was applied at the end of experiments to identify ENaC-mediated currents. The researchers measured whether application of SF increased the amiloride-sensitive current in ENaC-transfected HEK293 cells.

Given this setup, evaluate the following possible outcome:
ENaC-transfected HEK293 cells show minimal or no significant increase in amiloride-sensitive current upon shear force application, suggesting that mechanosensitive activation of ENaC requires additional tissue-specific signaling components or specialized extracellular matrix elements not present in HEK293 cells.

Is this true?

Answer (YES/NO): NO